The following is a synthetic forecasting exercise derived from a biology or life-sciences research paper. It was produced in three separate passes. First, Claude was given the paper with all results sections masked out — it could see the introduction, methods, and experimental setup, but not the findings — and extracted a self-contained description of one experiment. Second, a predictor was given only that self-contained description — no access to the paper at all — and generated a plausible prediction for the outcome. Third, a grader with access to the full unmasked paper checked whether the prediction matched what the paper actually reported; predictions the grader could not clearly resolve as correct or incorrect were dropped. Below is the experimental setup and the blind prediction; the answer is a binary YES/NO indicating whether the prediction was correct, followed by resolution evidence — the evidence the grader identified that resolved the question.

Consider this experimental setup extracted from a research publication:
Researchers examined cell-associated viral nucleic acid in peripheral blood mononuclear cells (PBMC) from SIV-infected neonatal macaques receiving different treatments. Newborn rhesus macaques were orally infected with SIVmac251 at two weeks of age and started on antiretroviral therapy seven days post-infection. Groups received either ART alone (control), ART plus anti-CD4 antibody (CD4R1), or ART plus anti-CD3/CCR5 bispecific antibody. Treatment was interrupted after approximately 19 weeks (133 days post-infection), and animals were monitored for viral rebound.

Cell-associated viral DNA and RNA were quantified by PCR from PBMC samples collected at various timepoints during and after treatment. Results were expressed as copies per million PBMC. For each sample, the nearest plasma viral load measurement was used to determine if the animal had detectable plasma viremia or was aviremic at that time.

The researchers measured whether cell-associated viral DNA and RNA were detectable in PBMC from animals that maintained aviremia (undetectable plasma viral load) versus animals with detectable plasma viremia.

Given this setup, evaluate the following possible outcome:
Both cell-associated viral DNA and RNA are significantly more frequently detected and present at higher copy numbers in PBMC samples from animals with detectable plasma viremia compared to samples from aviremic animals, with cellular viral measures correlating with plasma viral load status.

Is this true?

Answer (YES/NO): YES